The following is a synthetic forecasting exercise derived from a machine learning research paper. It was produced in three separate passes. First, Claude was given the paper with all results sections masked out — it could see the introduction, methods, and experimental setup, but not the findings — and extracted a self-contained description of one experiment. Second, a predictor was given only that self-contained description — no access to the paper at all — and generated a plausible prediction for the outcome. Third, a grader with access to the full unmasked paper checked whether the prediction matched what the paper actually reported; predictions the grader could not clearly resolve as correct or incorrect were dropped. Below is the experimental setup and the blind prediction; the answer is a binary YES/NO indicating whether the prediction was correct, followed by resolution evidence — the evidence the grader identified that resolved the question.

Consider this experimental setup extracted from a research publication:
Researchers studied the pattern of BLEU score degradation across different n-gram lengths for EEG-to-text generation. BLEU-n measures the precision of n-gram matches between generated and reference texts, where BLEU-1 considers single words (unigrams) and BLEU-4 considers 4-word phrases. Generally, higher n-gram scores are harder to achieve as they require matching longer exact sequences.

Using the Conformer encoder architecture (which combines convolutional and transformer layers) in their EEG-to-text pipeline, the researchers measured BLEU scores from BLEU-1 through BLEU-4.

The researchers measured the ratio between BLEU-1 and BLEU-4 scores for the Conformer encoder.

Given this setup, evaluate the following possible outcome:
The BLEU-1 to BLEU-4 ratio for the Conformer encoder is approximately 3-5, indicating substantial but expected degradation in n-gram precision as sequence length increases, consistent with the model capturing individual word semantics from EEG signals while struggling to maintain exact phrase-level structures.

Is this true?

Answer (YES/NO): NO